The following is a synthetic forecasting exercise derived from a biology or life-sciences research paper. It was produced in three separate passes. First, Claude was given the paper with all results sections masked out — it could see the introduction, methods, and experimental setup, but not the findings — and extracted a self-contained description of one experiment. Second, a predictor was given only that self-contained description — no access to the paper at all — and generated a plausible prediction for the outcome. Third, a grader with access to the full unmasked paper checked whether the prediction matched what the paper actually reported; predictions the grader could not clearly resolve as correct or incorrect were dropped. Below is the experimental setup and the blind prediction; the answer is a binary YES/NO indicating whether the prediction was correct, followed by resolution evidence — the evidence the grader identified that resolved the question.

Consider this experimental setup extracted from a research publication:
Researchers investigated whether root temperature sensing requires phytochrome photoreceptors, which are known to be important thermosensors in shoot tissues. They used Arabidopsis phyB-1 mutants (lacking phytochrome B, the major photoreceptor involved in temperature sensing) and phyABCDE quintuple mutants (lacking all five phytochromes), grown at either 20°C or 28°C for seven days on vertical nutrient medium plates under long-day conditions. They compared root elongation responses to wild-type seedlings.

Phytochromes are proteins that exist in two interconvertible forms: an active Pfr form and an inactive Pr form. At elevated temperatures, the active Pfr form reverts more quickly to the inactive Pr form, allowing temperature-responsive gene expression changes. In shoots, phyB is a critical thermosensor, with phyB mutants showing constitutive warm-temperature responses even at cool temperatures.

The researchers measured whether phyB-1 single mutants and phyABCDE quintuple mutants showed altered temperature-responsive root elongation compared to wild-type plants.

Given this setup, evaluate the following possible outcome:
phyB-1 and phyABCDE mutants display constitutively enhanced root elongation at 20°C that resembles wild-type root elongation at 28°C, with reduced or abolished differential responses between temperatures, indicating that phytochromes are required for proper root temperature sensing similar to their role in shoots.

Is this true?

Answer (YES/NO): NO